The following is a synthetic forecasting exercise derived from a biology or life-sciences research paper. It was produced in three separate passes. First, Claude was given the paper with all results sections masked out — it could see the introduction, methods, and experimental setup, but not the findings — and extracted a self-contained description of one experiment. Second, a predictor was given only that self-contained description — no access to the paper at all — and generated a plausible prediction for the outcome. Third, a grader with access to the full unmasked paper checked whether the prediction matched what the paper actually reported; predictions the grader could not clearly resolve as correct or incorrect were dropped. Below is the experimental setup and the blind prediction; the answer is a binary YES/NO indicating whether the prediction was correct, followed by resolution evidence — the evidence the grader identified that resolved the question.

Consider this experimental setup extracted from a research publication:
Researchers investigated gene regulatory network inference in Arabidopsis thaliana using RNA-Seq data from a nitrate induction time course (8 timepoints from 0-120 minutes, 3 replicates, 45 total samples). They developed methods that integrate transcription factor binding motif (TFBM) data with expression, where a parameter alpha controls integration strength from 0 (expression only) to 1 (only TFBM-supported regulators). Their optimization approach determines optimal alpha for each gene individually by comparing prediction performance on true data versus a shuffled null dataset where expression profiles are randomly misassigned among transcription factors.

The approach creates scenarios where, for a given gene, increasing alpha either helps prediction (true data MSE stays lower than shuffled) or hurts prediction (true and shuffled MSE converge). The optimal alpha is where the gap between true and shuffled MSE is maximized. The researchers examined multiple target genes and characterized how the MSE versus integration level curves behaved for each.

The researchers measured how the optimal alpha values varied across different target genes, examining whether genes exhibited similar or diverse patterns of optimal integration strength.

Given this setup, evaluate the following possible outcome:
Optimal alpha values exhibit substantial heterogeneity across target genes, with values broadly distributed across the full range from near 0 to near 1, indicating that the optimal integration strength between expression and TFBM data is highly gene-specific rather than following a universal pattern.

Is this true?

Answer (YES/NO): YES